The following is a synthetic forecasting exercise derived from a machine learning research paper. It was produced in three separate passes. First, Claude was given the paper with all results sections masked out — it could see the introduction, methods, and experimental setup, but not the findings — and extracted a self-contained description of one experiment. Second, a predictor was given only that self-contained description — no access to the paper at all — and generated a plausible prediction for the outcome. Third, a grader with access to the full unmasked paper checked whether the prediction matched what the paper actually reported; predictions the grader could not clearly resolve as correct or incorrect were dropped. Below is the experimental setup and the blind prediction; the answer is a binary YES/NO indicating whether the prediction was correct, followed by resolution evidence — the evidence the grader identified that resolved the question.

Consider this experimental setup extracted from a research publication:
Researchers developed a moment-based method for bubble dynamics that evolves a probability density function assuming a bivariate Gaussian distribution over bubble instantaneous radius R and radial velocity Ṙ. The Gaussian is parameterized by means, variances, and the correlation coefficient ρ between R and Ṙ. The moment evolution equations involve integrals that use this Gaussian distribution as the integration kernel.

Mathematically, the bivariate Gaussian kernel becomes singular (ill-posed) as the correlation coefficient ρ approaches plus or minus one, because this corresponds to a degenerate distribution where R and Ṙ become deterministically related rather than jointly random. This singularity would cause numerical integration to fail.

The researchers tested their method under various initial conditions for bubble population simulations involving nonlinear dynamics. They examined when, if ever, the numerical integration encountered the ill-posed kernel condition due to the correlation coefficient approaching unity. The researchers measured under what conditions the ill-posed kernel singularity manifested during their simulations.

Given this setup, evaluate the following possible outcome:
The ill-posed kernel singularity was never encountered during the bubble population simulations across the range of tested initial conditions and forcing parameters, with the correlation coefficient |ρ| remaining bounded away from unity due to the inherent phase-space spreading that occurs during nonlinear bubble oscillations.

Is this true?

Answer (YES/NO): NO